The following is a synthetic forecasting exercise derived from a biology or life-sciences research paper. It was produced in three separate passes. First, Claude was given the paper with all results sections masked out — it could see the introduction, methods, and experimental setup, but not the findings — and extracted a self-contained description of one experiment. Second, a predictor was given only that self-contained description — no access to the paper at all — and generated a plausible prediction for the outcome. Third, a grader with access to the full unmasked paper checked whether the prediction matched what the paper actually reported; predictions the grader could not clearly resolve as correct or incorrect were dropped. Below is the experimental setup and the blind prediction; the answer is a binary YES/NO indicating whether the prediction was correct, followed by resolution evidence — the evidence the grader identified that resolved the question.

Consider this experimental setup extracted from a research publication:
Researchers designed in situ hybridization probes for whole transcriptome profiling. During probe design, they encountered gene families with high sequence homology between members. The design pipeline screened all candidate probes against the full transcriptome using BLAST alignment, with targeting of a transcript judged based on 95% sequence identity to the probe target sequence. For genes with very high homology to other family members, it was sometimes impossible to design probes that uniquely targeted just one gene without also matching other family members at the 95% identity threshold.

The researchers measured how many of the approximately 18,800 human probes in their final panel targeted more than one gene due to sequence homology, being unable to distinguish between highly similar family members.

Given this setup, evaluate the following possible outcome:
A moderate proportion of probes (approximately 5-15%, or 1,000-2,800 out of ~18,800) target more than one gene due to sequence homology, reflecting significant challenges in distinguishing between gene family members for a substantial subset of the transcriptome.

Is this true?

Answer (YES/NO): NO